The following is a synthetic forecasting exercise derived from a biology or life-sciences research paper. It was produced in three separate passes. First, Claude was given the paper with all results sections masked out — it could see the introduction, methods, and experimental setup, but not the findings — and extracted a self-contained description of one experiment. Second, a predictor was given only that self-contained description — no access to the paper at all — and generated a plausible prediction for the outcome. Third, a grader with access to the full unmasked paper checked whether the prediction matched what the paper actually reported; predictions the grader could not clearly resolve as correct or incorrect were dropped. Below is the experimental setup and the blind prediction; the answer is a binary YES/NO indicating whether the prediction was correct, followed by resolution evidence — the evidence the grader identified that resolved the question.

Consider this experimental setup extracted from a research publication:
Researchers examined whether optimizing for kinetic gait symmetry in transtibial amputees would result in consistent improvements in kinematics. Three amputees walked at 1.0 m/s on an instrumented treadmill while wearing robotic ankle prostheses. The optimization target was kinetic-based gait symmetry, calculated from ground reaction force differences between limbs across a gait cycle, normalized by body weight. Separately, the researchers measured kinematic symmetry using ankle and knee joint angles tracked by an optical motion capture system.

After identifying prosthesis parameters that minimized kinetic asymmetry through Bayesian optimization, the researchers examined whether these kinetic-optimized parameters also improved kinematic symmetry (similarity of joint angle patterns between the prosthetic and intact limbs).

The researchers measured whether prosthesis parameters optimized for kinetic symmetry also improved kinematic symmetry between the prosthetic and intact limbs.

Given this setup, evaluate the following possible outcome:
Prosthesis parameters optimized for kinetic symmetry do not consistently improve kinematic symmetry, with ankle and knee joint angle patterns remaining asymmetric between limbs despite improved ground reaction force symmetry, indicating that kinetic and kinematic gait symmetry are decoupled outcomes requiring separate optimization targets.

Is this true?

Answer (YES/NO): YES